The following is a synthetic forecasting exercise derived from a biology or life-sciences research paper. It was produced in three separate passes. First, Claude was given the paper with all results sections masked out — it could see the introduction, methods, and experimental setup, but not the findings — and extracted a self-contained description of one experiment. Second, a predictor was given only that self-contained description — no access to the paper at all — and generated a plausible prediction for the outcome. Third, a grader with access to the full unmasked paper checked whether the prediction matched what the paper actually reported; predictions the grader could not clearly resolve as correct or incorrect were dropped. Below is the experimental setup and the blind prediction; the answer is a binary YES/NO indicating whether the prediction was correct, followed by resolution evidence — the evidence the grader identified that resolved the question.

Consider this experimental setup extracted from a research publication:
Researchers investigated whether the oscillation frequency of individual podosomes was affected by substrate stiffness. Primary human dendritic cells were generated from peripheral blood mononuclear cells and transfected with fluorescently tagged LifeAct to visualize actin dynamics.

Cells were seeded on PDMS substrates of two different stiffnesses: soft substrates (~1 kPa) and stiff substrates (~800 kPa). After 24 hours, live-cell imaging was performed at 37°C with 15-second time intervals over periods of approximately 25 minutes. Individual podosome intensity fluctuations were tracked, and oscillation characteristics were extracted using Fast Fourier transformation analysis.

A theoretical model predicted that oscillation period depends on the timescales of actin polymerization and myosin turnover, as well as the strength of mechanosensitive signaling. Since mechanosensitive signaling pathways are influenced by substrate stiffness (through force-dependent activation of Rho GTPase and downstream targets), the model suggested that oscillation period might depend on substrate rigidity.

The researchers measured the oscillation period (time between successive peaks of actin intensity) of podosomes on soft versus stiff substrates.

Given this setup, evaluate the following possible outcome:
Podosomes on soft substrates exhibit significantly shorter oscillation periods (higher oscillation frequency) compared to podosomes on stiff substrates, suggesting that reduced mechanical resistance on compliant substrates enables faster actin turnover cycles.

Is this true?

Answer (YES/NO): NO